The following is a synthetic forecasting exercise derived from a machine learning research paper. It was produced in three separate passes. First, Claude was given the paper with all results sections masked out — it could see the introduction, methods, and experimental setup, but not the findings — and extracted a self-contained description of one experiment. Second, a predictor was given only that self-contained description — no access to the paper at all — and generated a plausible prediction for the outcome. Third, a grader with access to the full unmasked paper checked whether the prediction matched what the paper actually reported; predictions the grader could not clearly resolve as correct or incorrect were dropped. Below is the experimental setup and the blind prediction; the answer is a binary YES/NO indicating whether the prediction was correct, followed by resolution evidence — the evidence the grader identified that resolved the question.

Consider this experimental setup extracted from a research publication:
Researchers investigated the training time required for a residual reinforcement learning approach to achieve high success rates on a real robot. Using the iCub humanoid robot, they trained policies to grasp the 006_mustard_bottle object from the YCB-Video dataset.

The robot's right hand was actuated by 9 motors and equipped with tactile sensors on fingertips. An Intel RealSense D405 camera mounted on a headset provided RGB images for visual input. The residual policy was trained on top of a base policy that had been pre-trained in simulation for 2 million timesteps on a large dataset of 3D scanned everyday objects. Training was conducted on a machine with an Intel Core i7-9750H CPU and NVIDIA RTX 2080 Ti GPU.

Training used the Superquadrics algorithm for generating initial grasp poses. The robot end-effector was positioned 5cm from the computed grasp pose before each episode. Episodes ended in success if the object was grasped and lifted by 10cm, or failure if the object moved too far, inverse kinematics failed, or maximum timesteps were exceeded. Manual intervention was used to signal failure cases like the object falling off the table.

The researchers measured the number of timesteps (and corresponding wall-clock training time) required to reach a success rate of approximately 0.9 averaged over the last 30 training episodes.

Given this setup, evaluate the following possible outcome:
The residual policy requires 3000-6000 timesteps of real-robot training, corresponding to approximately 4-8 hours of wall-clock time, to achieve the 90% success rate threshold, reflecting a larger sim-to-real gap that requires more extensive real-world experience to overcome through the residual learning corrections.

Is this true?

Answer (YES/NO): NO